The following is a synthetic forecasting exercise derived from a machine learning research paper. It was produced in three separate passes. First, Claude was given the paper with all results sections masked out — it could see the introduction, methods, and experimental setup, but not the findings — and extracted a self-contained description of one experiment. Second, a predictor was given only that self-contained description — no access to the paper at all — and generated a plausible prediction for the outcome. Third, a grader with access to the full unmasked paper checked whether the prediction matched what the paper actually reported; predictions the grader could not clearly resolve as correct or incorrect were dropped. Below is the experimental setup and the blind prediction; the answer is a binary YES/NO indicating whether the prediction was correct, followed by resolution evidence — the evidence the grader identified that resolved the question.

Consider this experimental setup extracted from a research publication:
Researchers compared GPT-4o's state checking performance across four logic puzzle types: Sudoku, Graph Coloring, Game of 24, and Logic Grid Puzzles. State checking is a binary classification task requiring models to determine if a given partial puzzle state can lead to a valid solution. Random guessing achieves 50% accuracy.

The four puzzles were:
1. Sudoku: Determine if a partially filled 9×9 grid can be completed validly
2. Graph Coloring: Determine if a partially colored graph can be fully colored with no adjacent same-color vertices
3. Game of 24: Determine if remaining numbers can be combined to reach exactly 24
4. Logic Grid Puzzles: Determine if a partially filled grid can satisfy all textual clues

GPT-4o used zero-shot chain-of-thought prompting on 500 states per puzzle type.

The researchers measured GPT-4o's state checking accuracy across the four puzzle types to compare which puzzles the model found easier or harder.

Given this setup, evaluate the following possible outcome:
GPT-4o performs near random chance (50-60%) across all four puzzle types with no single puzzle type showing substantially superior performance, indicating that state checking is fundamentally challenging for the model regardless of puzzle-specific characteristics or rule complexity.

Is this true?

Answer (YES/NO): NO